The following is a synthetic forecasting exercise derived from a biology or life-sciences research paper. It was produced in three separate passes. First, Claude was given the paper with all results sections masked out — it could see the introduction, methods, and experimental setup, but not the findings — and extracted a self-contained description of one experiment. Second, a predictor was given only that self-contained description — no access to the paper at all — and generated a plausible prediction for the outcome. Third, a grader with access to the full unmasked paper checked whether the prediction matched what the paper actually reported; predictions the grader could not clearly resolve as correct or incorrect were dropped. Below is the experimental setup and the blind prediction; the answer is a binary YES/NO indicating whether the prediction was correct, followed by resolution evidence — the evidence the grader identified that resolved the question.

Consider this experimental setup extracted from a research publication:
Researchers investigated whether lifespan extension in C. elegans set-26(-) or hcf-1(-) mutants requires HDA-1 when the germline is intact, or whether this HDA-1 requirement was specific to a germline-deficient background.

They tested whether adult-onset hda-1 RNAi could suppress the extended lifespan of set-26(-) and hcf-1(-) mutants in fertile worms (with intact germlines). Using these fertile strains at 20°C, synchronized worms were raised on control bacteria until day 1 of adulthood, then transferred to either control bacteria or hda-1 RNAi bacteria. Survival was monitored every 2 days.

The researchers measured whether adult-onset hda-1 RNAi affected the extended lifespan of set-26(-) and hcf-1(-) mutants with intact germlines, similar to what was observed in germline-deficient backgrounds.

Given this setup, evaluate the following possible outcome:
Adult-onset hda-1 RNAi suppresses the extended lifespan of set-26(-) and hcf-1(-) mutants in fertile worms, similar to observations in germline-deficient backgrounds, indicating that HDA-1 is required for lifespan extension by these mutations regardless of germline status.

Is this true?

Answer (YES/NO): YES